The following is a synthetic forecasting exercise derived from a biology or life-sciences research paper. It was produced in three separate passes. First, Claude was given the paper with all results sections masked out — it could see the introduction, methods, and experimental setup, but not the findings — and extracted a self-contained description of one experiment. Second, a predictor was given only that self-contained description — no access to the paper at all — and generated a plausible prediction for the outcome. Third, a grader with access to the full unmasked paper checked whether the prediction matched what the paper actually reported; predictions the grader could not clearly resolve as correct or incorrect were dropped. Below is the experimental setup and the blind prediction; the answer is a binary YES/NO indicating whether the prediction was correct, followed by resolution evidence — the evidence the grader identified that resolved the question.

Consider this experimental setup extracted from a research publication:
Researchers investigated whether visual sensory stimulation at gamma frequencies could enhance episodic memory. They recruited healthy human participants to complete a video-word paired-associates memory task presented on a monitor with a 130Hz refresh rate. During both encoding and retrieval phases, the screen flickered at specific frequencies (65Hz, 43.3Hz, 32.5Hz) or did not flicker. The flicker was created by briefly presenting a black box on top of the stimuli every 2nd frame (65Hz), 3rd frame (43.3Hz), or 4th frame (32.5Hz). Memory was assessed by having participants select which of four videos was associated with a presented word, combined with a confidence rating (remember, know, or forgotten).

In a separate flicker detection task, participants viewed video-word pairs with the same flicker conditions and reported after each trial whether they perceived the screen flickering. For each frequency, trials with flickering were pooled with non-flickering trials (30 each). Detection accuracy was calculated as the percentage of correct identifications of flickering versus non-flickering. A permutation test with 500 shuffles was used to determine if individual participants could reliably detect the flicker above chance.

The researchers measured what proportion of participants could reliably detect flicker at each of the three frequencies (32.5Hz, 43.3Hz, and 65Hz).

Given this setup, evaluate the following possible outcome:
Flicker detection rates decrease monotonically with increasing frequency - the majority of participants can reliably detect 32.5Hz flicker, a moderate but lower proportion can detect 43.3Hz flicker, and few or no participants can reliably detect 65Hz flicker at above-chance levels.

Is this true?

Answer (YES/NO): NO